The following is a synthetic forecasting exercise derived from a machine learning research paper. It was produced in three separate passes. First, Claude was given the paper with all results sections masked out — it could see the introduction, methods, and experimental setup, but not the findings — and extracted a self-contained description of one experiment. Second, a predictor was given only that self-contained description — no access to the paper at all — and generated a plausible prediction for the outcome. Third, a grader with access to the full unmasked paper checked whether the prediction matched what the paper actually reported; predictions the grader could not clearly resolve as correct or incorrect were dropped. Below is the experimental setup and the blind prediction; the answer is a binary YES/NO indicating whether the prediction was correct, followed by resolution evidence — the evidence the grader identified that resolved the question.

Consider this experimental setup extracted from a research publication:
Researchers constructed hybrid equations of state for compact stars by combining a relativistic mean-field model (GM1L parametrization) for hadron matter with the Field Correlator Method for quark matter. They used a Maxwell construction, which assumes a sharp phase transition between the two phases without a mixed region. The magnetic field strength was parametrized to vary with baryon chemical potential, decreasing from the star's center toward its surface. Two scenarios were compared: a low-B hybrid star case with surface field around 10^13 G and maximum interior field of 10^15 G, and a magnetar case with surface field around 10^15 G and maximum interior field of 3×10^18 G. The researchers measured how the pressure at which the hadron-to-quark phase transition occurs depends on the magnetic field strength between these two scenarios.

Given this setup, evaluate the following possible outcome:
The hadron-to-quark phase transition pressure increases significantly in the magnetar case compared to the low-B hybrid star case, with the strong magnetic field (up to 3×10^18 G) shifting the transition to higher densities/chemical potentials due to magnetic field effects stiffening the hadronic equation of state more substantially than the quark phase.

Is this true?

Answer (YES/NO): YES